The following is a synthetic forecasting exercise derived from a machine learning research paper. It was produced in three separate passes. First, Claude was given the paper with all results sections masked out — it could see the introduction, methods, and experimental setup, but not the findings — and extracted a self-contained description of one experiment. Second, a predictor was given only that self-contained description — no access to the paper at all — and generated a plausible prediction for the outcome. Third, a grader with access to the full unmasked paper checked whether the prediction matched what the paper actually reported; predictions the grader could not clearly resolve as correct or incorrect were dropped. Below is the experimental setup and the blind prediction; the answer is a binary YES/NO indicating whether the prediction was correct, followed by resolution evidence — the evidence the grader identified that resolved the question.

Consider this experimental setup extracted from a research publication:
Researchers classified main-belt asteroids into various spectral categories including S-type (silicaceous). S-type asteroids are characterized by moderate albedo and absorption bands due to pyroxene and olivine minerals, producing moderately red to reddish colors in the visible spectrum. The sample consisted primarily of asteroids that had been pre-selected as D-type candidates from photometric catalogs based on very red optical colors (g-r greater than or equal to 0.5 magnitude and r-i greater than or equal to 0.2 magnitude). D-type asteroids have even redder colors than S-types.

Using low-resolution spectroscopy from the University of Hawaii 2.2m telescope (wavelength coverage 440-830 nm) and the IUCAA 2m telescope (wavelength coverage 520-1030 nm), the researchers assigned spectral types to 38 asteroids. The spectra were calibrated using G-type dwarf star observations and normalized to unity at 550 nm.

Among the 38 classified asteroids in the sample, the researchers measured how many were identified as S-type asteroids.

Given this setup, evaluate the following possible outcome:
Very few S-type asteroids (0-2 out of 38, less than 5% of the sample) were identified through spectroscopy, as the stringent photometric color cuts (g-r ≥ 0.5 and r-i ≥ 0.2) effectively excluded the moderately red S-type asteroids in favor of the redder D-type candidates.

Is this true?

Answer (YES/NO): NO